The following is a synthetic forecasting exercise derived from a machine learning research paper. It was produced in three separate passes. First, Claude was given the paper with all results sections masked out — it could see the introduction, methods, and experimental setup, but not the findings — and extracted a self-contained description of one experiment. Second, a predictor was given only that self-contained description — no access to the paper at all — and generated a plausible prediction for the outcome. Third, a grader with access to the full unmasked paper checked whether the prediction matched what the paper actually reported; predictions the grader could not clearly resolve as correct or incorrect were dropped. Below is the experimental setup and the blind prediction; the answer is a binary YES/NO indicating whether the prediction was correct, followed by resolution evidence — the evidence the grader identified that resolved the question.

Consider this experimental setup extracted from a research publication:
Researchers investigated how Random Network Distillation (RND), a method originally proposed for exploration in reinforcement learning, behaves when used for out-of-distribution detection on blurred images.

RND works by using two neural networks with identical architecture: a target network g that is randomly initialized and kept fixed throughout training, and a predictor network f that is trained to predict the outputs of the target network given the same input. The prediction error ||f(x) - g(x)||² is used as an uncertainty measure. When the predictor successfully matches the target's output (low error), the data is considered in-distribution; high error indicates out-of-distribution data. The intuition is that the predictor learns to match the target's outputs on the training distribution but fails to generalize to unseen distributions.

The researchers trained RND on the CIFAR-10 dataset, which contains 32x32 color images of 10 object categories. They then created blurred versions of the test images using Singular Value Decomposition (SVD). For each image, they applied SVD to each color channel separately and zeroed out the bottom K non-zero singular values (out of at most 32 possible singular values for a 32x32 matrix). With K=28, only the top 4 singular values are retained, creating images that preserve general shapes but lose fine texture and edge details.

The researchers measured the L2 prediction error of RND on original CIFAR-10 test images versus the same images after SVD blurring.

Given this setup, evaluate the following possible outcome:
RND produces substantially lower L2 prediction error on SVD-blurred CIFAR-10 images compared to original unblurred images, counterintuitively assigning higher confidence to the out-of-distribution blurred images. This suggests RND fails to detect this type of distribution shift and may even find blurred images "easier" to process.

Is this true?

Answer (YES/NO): YES